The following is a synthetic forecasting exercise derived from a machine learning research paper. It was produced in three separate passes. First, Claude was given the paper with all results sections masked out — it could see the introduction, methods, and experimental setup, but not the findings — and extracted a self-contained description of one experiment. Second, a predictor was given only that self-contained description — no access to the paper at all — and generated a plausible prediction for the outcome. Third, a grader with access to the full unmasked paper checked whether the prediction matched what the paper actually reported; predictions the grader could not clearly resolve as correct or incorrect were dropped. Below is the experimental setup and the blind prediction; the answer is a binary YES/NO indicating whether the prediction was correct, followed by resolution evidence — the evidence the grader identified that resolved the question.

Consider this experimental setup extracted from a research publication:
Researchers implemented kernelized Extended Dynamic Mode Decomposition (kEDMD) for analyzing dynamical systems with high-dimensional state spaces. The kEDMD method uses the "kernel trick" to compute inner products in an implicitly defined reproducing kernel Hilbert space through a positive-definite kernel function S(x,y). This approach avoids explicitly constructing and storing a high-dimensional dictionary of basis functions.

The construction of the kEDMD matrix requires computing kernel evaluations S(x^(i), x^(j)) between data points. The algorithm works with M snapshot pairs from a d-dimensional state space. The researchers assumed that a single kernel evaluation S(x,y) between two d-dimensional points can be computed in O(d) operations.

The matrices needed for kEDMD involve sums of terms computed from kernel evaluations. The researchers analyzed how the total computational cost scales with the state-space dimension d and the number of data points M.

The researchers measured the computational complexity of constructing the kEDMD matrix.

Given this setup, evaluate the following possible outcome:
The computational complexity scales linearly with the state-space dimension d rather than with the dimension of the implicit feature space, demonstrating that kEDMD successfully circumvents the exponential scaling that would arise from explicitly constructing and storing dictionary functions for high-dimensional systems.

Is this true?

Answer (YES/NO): NO